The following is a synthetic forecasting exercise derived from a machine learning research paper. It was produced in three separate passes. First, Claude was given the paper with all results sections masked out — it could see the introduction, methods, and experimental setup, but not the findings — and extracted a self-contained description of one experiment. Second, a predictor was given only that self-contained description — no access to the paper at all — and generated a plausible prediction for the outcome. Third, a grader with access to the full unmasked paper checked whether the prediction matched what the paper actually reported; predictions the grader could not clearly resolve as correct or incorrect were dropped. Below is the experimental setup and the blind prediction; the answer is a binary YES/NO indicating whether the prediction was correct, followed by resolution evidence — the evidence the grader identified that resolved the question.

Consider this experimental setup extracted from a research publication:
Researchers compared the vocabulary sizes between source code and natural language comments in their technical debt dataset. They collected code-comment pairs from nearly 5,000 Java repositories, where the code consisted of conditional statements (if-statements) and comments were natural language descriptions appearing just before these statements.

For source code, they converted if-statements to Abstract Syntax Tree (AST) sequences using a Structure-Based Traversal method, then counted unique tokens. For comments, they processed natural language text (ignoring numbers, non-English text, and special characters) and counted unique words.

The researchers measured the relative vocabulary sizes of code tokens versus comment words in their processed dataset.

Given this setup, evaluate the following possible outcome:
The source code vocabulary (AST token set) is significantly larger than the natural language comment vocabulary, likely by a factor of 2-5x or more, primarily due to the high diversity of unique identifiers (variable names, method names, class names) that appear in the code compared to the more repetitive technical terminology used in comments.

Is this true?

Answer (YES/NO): YES